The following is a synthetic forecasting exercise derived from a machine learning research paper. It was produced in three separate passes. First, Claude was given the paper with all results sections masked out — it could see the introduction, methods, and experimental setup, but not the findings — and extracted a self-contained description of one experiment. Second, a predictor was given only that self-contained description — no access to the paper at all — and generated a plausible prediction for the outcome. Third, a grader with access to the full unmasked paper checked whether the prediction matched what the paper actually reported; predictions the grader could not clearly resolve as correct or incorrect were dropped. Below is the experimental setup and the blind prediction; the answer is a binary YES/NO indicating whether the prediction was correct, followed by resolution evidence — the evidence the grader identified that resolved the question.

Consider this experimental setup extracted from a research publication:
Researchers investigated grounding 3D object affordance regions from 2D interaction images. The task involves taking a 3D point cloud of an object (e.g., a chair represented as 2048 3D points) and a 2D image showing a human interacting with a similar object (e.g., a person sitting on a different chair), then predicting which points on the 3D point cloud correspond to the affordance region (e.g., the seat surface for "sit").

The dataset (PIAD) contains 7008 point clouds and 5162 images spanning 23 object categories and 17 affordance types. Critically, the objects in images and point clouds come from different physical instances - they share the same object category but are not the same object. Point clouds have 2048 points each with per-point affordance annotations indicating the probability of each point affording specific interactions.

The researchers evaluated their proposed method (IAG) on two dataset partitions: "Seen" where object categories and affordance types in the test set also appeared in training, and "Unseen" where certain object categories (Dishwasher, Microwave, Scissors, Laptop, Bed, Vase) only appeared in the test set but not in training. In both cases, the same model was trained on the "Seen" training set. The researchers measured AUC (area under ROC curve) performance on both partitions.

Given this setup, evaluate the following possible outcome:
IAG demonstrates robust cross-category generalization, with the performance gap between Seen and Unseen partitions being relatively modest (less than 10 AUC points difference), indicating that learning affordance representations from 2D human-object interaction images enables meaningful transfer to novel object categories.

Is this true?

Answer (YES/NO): NO